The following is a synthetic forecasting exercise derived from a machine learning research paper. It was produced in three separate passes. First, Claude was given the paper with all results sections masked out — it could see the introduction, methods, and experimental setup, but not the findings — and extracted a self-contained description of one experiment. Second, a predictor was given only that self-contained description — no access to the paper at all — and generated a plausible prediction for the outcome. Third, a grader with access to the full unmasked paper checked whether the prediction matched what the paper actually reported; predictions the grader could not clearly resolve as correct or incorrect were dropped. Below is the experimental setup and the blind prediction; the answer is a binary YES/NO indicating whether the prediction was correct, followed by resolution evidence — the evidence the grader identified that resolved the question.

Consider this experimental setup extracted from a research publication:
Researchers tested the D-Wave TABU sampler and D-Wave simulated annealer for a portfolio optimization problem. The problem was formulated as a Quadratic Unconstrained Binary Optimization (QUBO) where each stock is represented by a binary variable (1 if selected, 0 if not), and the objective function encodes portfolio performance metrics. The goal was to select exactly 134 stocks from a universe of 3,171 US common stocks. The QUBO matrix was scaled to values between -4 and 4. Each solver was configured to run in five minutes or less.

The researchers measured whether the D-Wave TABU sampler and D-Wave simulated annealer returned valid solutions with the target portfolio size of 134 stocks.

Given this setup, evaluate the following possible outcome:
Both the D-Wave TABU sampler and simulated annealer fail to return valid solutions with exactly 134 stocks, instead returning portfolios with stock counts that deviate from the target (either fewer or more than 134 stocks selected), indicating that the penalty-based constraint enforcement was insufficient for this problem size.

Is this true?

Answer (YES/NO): YES